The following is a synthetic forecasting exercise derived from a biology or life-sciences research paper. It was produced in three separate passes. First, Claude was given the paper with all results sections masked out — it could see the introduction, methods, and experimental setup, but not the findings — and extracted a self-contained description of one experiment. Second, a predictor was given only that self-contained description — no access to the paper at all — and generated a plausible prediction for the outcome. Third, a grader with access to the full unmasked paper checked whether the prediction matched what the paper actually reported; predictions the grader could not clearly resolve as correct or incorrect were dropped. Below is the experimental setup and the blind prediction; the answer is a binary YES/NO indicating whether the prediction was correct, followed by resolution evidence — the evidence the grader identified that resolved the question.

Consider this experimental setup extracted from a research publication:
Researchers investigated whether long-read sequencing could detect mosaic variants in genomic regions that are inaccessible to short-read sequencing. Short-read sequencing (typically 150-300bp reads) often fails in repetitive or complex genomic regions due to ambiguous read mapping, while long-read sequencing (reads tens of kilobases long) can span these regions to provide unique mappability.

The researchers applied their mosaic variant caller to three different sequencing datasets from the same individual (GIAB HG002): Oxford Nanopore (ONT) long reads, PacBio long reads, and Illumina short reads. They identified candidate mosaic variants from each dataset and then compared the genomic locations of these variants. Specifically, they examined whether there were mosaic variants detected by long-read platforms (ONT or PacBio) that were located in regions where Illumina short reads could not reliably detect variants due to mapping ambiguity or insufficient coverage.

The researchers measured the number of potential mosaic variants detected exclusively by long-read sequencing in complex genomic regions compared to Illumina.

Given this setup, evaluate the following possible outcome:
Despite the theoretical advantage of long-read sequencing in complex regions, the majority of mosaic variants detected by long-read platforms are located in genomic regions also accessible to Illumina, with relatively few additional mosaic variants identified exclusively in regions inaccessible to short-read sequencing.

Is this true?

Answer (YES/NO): NO